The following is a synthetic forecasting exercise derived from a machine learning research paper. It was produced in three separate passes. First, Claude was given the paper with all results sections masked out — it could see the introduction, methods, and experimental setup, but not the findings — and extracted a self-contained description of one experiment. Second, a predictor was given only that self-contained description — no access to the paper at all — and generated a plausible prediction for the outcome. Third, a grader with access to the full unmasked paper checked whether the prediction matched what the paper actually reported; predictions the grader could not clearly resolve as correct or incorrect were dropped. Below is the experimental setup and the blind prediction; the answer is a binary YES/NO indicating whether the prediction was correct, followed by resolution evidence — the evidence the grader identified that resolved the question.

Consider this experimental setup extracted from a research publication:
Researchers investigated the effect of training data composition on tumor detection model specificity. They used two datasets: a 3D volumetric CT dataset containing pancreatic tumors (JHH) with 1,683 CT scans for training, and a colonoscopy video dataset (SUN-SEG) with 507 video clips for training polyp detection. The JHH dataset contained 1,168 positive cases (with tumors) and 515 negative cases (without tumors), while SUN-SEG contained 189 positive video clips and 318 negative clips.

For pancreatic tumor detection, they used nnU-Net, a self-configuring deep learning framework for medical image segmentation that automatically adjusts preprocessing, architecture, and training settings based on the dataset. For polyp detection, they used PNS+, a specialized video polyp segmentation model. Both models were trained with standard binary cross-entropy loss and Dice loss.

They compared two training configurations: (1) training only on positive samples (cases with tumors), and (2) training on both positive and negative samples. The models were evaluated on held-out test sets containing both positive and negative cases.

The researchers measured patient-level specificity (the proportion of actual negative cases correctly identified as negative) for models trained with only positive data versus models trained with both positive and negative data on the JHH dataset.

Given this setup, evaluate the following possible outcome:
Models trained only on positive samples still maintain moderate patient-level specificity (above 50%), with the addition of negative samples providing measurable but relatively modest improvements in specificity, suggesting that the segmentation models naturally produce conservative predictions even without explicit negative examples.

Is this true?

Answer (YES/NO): NO